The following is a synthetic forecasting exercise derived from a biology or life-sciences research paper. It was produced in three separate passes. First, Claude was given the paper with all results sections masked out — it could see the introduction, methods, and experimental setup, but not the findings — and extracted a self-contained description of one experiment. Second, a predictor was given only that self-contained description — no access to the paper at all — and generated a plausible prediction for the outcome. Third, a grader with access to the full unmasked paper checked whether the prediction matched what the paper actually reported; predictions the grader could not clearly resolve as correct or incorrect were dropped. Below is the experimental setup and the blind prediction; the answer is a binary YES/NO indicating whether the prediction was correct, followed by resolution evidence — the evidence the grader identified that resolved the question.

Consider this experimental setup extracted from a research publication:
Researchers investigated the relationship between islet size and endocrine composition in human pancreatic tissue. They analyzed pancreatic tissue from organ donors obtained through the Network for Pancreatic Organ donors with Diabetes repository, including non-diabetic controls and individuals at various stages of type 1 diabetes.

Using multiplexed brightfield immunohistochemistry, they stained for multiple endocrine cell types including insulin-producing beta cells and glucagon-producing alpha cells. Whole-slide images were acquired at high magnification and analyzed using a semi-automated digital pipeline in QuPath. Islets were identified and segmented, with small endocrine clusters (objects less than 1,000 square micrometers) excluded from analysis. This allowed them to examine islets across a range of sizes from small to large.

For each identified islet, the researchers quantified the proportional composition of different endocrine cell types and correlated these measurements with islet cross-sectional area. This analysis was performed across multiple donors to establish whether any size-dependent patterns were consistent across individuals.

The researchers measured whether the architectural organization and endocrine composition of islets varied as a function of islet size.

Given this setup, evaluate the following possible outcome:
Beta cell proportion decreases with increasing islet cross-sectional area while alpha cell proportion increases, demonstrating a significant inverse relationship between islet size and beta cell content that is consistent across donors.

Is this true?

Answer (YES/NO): YES